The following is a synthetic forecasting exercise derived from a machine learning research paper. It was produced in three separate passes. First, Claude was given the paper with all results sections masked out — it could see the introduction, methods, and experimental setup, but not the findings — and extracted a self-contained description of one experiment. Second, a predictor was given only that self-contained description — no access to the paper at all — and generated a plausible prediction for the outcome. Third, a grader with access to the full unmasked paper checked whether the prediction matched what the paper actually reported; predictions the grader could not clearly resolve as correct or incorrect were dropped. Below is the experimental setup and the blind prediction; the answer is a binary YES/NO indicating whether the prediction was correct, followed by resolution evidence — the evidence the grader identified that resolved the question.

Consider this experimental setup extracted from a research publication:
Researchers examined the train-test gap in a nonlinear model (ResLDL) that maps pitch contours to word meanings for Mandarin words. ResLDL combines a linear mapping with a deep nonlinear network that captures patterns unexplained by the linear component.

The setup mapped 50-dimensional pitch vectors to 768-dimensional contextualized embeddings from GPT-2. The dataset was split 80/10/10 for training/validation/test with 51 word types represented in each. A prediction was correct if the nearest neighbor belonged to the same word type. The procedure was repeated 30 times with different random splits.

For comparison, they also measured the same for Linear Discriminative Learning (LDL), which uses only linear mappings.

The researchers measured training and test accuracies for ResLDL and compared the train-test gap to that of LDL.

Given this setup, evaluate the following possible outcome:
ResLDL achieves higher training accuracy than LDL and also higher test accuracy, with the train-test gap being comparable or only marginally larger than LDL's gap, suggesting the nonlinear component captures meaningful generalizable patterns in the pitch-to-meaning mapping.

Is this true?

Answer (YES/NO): NO